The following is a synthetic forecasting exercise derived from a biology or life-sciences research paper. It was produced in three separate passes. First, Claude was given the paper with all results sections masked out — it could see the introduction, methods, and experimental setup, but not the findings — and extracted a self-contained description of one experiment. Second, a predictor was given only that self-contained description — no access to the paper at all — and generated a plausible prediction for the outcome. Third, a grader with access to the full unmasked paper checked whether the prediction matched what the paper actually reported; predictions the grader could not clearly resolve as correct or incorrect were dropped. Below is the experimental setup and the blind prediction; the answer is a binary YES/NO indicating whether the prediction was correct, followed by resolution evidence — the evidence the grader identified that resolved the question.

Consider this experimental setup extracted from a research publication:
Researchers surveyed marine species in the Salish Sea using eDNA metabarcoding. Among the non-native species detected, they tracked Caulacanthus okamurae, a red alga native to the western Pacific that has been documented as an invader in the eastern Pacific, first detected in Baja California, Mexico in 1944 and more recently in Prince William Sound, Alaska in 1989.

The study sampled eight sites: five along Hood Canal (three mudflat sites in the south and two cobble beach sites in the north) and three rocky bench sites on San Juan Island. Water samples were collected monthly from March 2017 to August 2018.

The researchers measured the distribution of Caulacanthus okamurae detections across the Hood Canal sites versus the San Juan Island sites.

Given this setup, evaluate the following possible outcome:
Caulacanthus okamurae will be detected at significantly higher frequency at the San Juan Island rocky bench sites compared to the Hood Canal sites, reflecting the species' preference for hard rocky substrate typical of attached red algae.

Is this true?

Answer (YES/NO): NO